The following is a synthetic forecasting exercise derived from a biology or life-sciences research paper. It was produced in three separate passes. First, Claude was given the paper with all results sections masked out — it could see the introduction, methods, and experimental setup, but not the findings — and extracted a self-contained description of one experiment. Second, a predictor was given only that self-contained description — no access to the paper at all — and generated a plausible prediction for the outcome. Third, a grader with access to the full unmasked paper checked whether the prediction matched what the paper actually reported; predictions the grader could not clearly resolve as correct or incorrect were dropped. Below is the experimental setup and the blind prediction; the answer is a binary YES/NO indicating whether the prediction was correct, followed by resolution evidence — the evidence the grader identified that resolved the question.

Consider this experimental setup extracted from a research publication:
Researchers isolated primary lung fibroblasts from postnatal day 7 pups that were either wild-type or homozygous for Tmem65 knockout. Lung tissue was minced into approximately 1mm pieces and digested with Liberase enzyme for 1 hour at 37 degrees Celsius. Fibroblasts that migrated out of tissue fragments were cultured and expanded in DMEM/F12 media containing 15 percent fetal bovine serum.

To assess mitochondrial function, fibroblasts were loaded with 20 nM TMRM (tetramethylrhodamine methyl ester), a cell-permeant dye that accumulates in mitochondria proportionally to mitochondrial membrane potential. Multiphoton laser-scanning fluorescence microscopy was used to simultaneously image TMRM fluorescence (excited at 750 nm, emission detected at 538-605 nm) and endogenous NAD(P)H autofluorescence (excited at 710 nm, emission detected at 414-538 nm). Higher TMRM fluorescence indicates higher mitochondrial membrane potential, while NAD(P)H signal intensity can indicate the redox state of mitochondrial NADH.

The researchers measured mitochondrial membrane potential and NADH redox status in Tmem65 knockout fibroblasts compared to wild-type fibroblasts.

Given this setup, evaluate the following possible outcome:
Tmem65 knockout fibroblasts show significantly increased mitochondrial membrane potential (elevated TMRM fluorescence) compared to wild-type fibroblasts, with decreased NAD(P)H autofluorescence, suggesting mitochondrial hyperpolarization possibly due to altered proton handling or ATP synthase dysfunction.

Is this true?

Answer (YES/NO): NO